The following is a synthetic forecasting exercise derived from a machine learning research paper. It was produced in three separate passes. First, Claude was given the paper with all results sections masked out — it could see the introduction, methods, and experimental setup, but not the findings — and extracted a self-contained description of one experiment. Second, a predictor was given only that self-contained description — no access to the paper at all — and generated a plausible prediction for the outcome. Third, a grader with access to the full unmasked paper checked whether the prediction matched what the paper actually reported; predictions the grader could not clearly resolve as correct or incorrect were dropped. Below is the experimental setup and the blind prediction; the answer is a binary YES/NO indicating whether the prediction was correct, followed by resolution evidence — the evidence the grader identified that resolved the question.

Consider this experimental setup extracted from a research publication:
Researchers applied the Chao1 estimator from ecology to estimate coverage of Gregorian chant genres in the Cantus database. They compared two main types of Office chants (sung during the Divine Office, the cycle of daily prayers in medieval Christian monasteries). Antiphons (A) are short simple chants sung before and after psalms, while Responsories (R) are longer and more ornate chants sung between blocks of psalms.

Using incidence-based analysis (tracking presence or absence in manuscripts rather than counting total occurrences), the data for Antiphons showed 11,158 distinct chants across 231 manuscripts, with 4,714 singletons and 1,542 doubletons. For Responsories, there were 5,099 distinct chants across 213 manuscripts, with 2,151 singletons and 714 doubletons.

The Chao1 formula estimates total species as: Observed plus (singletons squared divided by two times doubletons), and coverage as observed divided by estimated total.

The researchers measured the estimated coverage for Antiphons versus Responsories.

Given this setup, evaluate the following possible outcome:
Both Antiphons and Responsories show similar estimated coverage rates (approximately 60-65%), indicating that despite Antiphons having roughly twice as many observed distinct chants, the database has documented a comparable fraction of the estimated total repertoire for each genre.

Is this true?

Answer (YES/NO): NO